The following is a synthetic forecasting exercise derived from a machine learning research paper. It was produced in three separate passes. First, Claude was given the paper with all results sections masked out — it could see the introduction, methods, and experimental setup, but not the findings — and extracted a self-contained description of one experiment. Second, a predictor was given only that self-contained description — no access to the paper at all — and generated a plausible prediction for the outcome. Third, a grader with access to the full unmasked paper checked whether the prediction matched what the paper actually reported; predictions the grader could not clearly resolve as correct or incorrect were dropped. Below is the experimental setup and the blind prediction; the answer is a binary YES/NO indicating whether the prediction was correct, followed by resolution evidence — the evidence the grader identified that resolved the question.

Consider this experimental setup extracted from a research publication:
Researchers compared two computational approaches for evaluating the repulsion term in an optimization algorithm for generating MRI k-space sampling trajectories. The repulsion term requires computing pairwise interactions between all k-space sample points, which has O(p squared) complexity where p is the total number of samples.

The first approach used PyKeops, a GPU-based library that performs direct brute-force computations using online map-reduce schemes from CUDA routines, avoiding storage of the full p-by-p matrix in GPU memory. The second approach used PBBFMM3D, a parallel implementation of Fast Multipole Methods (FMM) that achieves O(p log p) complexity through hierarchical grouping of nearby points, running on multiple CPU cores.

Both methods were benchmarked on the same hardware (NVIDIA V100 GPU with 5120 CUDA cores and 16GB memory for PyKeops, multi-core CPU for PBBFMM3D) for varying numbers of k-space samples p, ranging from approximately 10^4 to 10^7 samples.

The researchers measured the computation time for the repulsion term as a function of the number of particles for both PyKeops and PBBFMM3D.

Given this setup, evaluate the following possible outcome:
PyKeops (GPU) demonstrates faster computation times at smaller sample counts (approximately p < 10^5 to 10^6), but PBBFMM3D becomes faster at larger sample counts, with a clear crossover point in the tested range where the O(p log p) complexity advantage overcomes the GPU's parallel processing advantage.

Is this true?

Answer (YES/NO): NO